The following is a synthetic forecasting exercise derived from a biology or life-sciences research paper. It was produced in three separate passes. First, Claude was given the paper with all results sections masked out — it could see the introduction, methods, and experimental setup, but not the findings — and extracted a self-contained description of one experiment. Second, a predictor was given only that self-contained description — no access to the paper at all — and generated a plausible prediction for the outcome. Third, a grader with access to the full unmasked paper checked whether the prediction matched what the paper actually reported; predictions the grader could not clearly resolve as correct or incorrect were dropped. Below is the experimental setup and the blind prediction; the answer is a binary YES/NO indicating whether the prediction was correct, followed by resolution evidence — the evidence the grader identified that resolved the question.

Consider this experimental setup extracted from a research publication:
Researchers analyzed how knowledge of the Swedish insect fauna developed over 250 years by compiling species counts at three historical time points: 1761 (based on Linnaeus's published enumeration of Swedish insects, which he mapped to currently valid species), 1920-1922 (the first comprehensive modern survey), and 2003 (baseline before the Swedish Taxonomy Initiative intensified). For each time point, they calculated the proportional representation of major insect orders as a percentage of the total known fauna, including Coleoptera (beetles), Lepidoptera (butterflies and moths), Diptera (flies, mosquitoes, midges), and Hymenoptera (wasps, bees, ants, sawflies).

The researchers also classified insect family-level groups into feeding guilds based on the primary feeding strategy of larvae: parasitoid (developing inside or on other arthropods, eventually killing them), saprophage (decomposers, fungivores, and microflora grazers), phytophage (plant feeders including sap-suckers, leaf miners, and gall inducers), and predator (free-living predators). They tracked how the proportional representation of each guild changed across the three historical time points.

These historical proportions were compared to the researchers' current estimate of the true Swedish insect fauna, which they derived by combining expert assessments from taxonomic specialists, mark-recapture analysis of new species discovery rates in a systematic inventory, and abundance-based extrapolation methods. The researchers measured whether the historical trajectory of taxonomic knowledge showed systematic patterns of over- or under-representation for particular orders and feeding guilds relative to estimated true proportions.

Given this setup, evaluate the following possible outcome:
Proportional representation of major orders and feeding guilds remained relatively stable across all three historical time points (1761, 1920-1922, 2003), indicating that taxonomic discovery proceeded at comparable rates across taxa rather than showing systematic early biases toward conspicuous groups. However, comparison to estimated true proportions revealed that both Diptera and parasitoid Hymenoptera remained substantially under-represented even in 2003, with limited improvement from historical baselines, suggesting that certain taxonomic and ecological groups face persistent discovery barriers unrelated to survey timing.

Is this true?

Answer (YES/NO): NO